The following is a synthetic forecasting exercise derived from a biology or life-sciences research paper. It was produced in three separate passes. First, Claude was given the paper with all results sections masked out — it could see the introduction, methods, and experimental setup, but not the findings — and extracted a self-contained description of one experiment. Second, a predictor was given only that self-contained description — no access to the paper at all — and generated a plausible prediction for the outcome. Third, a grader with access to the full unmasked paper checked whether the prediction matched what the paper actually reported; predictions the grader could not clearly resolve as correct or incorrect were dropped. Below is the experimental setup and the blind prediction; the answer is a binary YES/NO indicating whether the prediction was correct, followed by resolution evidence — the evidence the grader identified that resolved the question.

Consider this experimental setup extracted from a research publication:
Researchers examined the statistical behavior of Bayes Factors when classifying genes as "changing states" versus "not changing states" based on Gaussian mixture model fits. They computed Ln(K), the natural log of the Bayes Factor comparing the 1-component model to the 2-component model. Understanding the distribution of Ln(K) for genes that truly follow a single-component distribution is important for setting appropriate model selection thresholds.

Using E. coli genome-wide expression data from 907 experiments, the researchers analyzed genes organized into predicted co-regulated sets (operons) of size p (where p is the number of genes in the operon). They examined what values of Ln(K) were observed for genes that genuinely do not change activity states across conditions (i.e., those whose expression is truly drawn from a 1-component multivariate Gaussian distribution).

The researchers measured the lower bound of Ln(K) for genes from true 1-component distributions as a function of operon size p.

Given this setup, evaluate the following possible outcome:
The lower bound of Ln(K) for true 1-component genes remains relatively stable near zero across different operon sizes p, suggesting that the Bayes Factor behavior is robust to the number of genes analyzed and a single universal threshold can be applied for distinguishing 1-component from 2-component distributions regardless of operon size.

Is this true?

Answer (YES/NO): NO